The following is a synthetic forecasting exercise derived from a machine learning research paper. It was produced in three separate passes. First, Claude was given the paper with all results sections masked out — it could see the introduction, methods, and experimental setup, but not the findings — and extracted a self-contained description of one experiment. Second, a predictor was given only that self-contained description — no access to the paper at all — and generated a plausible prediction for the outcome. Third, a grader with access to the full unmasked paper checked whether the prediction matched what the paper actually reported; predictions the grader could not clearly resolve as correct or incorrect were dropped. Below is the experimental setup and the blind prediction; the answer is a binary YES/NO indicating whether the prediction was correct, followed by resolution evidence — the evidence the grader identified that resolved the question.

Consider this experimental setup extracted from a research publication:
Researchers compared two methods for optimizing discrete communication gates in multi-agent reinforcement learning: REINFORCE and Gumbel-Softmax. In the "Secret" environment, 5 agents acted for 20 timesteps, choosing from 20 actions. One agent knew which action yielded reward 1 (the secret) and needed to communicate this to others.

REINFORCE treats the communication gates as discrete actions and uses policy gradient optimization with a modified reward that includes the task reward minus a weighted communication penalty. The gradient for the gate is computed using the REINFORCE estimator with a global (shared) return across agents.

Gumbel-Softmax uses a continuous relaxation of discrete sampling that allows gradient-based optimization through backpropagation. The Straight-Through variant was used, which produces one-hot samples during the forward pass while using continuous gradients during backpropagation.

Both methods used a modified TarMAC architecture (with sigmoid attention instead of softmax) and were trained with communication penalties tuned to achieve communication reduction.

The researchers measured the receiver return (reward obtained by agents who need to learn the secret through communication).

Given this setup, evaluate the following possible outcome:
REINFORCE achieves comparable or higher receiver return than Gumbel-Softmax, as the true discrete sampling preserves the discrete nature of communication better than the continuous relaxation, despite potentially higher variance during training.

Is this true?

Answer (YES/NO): YES